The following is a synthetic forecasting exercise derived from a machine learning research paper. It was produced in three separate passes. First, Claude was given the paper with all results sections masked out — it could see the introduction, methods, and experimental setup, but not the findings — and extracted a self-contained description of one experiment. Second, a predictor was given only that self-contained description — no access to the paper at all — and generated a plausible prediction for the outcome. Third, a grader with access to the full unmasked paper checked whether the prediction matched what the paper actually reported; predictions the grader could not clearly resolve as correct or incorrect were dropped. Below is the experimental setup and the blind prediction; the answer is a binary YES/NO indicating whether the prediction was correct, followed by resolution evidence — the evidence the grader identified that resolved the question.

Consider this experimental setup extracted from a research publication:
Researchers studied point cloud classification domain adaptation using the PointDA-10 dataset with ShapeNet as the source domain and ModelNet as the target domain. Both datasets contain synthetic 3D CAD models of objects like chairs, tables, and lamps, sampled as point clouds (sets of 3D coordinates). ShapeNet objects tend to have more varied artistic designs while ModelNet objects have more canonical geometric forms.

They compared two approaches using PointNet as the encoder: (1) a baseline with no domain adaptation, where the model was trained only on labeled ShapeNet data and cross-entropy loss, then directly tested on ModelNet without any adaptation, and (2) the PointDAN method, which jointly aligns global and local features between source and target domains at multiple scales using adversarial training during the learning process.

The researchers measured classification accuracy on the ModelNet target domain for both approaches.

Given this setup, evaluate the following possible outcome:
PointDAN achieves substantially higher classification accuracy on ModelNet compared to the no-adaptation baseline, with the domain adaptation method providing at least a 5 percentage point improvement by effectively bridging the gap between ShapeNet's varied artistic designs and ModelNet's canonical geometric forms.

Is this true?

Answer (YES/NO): NO